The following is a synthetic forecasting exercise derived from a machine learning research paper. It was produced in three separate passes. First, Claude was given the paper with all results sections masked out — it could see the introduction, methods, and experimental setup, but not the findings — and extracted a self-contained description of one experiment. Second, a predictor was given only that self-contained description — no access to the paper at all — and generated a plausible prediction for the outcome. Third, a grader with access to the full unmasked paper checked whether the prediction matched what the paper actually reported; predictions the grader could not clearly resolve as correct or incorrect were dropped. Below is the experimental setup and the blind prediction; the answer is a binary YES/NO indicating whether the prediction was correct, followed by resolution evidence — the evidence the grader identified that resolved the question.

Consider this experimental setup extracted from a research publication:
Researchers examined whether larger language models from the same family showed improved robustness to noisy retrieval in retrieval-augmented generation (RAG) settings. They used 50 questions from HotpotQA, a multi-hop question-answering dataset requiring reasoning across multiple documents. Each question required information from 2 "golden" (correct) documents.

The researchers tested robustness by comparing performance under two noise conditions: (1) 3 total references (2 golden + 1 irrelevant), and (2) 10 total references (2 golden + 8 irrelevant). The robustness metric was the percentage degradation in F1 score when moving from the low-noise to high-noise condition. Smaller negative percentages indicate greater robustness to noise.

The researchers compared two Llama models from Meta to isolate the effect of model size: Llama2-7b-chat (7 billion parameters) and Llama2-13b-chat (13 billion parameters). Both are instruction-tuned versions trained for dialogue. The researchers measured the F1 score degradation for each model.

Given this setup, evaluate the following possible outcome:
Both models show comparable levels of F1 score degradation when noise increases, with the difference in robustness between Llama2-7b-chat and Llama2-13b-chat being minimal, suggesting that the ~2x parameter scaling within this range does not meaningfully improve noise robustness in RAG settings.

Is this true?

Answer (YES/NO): YES